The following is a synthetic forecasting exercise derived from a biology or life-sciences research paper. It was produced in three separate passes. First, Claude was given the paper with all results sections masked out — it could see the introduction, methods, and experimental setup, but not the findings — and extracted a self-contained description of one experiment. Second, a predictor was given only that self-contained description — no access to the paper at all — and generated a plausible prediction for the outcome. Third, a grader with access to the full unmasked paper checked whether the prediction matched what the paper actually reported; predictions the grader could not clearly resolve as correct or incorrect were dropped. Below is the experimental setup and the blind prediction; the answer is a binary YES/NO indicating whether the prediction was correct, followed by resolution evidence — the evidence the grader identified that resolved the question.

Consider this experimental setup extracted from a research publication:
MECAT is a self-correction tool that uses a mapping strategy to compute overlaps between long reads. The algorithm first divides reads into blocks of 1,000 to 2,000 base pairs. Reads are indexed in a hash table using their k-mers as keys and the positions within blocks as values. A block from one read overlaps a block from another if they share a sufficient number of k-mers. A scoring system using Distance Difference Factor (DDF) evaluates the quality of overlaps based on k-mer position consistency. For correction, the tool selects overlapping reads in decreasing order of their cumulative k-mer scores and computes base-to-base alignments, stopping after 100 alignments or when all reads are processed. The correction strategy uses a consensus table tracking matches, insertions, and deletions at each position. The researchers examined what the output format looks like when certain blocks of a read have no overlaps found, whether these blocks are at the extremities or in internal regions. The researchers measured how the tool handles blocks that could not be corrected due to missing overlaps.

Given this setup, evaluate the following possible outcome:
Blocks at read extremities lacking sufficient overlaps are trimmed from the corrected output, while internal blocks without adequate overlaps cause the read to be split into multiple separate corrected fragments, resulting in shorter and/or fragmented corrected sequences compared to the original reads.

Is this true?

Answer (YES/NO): YES